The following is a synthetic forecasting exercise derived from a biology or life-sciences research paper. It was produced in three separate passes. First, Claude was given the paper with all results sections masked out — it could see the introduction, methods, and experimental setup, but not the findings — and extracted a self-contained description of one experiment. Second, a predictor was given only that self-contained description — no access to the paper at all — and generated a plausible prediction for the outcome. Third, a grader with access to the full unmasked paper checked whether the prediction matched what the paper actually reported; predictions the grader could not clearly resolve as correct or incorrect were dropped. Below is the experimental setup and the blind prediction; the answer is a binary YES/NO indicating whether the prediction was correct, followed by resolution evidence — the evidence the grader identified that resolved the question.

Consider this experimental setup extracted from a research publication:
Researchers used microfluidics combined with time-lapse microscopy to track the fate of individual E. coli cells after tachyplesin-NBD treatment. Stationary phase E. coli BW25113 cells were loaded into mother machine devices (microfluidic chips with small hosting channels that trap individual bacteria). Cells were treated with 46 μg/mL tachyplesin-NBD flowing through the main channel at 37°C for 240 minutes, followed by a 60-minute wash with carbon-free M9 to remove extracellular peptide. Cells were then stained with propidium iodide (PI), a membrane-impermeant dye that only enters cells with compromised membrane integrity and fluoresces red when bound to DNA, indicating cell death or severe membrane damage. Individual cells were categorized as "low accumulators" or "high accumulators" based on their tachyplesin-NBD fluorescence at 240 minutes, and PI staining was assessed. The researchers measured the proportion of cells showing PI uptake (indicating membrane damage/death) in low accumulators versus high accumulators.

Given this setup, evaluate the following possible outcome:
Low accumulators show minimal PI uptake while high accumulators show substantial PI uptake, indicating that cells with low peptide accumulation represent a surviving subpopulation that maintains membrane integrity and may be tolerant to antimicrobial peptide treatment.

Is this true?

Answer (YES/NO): YES